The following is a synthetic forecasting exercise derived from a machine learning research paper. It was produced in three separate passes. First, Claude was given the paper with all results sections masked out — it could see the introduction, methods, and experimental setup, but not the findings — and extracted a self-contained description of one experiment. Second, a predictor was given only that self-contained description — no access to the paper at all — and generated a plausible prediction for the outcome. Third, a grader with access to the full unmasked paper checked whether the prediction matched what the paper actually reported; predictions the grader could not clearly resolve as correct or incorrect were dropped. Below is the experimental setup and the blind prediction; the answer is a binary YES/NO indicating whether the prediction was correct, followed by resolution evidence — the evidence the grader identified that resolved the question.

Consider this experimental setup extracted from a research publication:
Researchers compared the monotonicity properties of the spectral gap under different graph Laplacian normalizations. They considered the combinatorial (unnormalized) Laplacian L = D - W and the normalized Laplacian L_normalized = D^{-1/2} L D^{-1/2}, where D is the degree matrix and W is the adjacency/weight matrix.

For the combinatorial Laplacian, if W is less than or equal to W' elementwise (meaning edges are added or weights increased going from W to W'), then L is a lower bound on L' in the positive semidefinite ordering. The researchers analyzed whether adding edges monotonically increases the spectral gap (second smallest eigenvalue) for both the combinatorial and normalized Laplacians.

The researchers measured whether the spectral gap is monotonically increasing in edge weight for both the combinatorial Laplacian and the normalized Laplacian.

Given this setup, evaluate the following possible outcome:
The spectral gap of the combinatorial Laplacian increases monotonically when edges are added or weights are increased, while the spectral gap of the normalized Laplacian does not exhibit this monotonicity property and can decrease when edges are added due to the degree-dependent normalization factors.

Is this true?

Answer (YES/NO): YES